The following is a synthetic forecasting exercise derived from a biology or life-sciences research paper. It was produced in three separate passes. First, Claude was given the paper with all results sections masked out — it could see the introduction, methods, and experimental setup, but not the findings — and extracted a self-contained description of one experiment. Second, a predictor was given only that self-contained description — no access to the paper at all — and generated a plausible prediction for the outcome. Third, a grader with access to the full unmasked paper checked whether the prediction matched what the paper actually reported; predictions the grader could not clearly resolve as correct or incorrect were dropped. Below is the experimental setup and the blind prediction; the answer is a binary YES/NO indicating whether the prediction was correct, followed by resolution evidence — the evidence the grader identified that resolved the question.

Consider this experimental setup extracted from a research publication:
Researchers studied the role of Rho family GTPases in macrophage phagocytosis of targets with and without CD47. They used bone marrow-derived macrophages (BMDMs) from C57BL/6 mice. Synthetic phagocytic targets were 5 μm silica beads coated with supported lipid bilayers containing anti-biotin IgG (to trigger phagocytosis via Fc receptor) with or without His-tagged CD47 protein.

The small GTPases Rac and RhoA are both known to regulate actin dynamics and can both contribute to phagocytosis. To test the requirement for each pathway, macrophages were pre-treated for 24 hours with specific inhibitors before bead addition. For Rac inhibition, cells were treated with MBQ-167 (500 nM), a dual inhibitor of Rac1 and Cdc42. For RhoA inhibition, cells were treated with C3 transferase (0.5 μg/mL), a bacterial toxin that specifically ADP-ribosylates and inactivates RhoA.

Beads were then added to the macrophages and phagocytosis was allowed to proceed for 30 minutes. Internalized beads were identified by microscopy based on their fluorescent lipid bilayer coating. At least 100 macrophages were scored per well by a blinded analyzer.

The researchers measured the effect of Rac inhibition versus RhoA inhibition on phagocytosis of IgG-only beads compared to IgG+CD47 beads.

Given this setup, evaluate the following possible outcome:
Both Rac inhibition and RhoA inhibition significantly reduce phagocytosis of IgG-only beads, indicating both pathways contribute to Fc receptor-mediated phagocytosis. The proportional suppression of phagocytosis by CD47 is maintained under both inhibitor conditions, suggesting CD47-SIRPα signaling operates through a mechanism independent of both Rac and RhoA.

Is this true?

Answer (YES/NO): NO